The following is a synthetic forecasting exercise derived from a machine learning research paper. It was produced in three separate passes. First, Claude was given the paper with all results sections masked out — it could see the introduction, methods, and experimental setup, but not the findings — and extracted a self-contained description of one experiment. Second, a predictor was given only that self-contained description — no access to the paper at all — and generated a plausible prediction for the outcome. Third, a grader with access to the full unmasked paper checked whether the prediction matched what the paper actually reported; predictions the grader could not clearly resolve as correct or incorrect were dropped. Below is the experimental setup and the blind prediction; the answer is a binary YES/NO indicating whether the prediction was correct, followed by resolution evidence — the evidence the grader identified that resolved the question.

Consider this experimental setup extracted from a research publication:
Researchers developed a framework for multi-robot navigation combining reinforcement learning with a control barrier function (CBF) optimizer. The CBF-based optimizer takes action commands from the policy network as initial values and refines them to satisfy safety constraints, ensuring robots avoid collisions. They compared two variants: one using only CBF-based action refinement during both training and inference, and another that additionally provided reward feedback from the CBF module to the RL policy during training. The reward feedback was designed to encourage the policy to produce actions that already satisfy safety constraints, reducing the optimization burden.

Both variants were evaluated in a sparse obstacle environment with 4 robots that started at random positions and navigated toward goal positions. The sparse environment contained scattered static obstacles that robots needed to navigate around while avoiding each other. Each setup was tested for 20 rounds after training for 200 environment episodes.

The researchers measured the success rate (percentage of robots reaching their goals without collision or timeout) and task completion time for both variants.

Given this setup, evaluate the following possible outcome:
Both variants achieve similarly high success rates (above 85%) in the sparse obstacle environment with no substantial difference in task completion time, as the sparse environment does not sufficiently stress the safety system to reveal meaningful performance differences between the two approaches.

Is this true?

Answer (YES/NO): NO